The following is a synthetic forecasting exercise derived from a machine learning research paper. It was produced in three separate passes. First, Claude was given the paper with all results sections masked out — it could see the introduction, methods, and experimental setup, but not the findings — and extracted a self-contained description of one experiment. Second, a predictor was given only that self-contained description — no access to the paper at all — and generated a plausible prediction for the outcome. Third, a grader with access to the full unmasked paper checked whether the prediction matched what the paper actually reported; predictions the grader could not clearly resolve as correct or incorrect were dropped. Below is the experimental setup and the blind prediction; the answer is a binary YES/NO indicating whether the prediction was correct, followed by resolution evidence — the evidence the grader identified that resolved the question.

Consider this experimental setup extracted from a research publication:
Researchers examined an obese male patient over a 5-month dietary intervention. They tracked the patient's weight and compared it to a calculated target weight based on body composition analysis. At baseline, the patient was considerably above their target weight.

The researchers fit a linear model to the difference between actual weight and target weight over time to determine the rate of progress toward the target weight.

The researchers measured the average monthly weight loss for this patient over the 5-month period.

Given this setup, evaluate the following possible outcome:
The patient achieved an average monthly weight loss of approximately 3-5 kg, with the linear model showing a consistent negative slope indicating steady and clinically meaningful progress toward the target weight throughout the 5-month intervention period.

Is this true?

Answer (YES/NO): NO